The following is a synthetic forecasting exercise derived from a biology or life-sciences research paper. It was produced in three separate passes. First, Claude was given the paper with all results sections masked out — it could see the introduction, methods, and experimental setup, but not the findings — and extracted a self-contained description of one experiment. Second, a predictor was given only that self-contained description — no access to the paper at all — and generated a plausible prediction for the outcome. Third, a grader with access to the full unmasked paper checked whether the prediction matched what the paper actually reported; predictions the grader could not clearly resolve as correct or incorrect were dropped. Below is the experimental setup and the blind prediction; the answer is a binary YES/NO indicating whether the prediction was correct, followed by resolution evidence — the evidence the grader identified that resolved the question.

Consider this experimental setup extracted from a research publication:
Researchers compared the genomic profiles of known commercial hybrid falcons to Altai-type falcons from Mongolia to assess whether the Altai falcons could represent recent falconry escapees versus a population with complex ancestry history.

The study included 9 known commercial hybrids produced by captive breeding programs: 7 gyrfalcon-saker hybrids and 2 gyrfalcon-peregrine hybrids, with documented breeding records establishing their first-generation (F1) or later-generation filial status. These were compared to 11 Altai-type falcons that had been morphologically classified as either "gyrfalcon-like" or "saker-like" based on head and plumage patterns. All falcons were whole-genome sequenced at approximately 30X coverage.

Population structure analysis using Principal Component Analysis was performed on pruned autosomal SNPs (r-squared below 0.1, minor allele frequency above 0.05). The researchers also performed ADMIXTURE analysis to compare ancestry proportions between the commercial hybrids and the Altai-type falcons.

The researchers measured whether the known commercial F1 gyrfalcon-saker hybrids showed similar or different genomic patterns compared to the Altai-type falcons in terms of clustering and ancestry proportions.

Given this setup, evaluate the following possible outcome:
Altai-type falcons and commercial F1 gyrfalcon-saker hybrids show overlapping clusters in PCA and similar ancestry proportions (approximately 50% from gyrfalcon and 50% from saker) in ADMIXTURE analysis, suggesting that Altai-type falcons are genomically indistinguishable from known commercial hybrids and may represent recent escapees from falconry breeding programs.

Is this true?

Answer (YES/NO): NO